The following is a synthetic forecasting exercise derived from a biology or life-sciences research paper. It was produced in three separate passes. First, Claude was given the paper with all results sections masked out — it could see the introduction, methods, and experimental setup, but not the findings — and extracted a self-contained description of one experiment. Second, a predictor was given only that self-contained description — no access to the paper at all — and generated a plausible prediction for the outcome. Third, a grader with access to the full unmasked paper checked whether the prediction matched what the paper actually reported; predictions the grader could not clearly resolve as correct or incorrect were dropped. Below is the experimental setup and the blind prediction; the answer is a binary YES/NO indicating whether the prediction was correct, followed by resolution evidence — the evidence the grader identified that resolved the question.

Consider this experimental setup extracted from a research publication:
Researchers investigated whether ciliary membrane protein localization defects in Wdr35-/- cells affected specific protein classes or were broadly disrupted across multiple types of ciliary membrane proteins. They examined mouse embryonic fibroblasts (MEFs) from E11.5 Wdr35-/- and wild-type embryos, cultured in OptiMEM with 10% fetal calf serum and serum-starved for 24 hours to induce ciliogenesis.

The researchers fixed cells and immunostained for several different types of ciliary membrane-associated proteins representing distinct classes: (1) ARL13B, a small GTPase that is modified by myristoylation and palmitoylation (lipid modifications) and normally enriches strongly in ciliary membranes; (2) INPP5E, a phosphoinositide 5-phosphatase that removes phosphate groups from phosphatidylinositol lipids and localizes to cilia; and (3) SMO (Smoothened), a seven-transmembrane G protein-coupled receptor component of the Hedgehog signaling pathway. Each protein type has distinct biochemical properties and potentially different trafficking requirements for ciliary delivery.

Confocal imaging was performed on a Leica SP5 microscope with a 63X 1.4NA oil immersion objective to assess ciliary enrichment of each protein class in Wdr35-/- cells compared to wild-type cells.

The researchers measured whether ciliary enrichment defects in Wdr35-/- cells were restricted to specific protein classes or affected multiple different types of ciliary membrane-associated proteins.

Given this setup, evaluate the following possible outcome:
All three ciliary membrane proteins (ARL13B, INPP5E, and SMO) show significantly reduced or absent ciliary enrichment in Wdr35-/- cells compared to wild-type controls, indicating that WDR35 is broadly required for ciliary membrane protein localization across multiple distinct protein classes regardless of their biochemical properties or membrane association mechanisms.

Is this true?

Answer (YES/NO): YES